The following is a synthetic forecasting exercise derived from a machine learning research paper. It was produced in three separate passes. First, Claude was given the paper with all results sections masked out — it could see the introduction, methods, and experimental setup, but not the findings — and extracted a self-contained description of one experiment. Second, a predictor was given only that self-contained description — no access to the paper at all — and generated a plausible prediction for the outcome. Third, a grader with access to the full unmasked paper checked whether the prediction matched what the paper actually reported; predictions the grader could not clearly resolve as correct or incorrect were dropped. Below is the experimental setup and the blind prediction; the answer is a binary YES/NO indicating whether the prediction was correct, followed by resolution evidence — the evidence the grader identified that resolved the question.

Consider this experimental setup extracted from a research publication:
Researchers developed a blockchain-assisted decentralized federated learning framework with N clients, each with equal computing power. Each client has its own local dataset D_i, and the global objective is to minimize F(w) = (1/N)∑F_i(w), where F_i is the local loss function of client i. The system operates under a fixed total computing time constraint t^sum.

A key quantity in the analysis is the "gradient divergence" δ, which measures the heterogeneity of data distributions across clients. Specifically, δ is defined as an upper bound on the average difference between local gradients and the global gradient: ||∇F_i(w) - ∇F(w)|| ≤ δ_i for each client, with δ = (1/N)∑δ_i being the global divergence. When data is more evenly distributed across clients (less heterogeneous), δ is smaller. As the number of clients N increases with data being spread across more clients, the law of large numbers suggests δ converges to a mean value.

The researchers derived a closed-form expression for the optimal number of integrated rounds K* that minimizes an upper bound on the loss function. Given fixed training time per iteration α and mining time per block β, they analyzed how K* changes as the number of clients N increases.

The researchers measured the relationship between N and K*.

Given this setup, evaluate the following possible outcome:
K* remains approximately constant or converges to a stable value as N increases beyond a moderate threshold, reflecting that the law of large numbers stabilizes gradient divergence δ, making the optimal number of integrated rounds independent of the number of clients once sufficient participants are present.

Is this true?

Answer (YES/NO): YES